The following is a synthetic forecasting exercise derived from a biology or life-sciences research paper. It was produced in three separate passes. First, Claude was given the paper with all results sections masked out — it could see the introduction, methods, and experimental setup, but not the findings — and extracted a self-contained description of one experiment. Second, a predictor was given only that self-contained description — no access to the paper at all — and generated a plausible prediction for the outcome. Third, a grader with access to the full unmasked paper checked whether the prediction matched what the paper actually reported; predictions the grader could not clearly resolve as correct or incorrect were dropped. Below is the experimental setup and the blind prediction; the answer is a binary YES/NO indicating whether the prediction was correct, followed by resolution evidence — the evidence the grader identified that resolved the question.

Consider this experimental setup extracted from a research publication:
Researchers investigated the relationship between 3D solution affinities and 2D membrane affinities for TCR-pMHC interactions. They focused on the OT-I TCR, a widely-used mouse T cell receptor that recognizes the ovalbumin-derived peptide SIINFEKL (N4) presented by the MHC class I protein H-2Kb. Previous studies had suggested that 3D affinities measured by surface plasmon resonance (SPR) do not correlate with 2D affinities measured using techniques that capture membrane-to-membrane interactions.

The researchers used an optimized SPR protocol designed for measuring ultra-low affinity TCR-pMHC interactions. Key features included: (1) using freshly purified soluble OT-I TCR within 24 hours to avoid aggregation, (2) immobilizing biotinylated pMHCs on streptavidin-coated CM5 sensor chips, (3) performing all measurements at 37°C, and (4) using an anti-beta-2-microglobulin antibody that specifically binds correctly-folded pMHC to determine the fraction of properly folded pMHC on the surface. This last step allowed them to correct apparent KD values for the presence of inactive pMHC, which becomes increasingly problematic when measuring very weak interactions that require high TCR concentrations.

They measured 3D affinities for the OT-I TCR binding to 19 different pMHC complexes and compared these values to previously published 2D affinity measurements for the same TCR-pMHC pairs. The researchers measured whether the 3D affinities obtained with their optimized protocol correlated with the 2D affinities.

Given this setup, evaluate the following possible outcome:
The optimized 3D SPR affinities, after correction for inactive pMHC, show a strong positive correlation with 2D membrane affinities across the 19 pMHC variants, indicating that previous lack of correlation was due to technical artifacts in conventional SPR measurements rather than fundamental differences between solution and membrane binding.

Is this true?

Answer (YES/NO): YES